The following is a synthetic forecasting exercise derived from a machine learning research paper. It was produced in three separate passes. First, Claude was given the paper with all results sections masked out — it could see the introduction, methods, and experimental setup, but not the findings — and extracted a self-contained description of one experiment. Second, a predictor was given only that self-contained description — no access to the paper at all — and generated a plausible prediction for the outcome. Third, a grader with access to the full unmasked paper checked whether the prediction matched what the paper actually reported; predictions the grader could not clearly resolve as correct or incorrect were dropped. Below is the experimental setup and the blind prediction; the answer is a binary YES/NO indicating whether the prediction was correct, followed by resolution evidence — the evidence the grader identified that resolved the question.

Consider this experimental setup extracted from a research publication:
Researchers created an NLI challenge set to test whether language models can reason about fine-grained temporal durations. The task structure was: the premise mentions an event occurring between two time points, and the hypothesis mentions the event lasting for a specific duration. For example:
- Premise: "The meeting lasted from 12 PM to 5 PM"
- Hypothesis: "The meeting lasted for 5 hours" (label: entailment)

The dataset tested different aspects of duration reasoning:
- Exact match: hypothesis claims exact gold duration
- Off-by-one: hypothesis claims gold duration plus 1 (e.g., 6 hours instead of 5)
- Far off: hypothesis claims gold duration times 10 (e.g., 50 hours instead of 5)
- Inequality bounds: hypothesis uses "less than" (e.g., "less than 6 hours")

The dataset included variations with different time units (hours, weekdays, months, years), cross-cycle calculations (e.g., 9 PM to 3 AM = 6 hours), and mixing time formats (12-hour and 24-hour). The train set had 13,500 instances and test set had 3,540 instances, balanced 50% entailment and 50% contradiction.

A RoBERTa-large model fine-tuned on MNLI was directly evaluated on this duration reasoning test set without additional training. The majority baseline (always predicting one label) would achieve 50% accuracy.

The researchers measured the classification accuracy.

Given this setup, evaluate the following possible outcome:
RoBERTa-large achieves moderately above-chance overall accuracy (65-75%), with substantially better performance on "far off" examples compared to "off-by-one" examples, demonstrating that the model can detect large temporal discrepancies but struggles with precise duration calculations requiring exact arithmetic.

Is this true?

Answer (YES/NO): NO